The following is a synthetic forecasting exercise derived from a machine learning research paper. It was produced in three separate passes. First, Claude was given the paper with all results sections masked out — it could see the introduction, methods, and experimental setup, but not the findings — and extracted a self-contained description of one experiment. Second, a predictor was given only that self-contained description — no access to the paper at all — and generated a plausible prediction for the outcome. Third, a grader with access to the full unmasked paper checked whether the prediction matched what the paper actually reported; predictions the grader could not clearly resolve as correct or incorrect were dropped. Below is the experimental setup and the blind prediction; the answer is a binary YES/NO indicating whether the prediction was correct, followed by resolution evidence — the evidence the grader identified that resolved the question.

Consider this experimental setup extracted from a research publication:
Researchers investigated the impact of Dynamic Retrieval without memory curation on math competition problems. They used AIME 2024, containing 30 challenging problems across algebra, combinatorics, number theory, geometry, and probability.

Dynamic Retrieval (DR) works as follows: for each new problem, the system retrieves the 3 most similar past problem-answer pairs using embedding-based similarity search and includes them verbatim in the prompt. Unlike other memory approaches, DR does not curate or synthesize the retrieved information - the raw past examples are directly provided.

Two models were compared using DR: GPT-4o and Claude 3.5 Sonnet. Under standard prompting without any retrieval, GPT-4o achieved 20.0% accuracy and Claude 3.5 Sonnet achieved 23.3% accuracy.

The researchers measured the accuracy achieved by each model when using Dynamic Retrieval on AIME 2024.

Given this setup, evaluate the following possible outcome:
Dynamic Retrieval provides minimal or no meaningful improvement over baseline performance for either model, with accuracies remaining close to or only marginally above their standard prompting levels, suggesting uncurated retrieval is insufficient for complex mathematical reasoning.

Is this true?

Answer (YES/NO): NO